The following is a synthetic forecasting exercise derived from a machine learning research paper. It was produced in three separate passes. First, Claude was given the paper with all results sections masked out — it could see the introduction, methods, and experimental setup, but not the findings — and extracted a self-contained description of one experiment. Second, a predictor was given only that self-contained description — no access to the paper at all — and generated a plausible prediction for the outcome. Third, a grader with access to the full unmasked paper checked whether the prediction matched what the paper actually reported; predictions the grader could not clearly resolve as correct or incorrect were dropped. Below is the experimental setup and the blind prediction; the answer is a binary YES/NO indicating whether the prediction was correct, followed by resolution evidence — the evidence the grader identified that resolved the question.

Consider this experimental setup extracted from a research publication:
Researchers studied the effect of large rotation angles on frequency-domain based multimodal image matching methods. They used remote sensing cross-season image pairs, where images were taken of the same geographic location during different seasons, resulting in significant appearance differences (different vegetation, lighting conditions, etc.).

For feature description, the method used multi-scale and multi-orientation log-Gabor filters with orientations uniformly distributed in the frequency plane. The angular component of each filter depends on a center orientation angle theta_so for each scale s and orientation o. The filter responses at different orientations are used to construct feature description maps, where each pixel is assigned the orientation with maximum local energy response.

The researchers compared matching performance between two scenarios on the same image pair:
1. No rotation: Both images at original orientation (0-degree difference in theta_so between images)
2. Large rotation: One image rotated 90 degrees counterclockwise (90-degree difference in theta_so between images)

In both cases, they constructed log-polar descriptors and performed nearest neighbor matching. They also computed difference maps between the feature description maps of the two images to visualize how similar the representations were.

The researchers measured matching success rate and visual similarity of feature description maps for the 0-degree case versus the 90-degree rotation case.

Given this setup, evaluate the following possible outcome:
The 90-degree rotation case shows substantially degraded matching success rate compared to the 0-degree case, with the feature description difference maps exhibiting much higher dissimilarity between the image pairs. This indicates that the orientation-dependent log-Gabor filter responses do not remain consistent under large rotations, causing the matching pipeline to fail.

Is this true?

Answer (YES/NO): YES